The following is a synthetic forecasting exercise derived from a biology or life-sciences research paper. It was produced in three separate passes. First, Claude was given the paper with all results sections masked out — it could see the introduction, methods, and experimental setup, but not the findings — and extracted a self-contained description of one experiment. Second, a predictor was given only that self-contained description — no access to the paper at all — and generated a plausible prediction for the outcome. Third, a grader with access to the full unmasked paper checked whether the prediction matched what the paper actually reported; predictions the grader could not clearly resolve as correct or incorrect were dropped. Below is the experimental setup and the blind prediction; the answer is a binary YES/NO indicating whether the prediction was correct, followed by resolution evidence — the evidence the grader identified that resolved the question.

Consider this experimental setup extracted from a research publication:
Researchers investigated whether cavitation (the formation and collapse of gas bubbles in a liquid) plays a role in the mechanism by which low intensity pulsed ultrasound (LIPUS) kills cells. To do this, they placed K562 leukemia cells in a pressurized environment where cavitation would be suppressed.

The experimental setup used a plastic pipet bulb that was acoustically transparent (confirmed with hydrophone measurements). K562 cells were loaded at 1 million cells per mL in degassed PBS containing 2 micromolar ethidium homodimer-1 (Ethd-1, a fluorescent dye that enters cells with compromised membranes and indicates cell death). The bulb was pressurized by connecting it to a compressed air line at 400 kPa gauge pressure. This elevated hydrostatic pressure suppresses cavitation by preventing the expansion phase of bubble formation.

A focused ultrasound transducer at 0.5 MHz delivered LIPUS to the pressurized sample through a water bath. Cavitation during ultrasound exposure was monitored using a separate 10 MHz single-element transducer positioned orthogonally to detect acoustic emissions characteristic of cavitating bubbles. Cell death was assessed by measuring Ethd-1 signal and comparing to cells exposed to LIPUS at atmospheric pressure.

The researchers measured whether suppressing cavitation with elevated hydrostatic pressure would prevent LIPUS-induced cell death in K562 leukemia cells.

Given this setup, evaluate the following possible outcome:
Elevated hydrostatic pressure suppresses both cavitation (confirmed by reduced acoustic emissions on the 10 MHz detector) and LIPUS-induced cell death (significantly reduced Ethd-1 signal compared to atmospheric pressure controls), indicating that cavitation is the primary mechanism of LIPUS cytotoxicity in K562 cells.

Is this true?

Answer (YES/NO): YES